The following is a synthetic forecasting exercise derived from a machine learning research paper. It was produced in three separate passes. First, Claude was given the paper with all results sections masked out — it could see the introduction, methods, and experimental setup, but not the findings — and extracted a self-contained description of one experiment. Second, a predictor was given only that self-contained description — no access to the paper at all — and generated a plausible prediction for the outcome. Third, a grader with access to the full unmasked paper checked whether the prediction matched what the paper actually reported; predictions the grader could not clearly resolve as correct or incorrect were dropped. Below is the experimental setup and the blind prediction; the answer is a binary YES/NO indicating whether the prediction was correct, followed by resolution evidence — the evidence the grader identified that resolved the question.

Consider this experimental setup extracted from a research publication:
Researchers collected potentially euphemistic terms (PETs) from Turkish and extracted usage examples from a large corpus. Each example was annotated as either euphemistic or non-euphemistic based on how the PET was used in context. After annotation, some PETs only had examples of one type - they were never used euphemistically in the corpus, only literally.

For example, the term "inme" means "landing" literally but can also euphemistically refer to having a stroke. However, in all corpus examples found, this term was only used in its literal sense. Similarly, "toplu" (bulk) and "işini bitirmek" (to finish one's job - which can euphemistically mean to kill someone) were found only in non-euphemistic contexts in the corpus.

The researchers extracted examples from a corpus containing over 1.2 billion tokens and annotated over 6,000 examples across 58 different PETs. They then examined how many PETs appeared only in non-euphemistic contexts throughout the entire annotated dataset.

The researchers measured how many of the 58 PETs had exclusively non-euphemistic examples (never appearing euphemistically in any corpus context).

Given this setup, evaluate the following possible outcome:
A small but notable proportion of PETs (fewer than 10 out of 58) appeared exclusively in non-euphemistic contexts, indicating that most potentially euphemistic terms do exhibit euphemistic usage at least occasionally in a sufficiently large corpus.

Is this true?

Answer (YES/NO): NO